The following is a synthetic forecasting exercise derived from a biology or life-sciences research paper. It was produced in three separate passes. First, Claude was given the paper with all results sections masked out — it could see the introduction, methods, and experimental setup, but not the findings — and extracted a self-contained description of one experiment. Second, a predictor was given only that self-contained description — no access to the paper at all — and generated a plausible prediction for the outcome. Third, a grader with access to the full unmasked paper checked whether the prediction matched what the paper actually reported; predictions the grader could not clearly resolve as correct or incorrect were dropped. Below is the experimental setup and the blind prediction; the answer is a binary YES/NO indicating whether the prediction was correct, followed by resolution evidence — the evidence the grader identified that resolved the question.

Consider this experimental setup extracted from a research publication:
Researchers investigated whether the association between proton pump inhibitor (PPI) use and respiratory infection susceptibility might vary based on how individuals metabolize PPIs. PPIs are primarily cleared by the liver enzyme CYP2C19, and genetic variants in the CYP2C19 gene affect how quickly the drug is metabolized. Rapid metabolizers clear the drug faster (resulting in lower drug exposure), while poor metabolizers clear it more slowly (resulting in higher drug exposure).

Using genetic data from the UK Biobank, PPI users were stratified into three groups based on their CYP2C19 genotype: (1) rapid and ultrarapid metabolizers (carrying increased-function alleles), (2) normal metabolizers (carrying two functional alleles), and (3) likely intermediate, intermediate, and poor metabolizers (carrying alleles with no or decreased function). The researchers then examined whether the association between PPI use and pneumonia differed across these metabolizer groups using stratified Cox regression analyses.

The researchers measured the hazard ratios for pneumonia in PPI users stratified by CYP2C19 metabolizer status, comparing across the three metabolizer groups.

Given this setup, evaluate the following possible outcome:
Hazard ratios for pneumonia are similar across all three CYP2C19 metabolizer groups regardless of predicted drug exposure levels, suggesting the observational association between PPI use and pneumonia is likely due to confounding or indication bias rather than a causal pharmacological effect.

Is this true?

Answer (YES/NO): NO